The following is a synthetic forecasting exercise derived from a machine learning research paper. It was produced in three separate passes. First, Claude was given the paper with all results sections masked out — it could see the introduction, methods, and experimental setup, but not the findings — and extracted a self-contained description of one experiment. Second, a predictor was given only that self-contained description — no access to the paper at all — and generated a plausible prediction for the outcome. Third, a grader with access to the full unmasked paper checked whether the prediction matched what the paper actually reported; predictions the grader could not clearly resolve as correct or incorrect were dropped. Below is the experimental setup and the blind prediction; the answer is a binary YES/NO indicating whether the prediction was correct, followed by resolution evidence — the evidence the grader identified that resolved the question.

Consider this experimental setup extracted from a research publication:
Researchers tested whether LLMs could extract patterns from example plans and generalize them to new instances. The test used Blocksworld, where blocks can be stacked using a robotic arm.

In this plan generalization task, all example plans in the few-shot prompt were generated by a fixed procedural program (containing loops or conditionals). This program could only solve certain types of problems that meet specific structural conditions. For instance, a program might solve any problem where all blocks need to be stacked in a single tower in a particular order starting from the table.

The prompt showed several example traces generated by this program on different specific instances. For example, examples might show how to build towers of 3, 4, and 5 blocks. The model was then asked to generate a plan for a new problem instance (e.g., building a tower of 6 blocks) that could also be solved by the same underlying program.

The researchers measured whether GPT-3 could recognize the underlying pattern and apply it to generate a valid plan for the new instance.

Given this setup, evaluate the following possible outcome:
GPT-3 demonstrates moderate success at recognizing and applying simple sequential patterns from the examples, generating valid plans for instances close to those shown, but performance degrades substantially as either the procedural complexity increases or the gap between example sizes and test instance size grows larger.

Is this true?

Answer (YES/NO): NO